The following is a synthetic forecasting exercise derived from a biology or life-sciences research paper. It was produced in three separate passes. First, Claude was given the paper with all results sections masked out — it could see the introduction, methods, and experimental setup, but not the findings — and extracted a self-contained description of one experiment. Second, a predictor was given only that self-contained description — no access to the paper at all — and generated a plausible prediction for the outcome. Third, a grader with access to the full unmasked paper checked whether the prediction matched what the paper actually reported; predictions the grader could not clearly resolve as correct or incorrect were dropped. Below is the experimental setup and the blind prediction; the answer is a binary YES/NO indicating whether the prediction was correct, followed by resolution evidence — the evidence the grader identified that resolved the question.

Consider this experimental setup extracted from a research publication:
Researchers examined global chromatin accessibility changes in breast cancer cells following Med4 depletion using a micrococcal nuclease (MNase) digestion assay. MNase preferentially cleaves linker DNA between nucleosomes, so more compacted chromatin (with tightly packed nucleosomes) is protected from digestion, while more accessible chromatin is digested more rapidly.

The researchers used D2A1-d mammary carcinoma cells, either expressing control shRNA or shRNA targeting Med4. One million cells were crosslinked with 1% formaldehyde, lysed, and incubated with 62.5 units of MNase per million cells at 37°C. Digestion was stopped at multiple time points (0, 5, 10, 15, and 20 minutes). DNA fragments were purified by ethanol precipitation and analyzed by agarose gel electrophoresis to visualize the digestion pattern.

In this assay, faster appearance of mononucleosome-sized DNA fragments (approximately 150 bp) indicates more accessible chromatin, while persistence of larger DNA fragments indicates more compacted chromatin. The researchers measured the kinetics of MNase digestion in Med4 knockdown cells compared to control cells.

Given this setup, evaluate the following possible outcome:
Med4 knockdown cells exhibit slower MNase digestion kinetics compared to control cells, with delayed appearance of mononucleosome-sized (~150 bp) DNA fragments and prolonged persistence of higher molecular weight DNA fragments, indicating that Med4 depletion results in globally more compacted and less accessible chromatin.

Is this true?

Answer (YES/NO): NO